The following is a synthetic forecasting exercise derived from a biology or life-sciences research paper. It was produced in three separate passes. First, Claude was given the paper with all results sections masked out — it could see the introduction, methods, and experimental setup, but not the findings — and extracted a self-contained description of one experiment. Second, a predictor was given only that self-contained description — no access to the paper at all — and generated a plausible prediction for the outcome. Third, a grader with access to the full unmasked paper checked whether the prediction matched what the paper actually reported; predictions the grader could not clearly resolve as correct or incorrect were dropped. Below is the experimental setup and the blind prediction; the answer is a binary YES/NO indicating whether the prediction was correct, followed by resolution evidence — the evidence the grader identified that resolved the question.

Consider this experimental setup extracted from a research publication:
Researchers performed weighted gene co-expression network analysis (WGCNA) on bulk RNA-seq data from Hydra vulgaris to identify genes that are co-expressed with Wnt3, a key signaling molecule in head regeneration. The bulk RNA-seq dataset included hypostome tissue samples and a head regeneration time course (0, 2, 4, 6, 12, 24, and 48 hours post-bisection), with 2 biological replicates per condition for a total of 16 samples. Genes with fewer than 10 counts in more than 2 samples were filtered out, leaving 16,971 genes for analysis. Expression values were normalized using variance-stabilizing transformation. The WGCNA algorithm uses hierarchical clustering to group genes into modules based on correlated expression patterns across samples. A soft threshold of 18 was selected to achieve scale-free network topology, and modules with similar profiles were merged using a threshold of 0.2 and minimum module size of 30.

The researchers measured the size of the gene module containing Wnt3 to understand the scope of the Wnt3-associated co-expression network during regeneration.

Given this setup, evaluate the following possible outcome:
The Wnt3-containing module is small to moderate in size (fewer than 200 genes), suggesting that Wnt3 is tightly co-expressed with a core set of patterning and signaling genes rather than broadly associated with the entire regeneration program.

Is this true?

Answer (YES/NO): NO